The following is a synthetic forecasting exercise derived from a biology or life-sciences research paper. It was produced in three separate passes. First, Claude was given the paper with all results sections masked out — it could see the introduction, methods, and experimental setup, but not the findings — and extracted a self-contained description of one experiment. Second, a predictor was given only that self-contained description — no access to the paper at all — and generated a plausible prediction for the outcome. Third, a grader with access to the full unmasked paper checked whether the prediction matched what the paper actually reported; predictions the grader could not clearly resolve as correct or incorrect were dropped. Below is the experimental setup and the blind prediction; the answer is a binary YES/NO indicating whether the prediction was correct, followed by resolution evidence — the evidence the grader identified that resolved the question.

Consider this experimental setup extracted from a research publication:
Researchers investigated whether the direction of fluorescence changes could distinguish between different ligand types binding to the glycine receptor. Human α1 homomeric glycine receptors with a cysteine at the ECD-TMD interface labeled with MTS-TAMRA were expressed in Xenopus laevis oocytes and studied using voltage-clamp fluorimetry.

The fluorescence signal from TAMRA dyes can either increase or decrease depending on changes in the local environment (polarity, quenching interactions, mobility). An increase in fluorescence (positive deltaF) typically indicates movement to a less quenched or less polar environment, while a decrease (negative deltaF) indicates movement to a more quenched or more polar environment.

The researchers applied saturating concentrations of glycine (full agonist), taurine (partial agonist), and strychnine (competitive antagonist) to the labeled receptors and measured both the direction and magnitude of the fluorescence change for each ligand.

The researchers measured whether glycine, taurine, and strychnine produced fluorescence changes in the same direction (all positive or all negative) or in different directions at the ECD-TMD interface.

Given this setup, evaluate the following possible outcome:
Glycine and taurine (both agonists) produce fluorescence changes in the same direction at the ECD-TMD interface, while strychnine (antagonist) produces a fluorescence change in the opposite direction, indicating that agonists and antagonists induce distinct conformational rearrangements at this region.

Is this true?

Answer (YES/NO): YES